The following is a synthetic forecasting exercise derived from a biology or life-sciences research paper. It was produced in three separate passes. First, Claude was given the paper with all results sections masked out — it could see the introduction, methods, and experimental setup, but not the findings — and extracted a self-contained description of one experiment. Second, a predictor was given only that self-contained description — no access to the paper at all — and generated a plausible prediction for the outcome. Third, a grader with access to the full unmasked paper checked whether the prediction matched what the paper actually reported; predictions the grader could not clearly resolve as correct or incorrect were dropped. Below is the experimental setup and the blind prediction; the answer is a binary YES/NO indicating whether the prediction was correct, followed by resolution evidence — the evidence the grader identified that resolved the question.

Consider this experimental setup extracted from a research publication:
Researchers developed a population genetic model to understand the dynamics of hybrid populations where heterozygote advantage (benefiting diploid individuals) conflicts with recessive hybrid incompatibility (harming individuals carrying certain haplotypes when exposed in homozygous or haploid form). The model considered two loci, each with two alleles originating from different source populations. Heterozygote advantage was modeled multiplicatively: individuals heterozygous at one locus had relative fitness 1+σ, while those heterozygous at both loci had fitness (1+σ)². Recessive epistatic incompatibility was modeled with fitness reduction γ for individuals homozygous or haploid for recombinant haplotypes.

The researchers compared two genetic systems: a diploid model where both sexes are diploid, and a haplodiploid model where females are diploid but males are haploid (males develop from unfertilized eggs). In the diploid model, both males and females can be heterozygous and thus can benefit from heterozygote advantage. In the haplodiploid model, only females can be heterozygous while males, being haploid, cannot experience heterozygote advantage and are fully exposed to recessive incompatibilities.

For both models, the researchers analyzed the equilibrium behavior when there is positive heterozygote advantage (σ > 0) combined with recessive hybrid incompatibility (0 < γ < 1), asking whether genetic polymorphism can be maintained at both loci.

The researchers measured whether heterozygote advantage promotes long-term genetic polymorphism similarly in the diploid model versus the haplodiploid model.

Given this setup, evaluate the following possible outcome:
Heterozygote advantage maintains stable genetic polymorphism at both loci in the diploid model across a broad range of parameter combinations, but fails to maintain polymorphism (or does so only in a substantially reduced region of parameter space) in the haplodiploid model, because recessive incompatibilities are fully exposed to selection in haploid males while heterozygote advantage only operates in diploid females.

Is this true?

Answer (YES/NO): YES